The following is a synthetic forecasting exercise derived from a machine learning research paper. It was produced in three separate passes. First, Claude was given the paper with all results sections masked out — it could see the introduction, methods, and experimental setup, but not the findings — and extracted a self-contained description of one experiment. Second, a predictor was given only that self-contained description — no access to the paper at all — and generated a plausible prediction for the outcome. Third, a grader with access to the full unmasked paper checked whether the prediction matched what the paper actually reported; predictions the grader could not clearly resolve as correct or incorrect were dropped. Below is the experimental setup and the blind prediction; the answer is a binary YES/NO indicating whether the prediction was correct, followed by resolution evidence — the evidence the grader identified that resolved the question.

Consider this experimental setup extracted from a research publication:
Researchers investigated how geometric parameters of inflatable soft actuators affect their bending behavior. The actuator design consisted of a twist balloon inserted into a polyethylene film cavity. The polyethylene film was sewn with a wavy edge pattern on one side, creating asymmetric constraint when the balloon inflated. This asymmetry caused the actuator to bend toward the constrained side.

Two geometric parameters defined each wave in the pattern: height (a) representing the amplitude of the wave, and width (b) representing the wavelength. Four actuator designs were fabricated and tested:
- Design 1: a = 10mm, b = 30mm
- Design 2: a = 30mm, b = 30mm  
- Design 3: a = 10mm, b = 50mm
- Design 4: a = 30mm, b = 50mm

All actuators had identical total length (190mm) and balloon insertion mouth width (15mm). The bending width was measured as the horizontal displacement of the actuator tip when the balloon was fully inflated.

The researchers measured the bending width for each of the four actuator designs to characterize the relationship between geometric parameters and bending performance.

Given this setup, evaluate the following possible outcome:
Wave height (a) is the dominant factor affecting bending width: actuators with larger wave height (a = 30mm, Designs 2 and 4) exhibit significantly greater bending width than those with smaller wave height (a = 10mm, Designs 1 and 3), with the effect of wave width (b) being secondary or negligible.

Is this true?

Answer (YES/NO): NO